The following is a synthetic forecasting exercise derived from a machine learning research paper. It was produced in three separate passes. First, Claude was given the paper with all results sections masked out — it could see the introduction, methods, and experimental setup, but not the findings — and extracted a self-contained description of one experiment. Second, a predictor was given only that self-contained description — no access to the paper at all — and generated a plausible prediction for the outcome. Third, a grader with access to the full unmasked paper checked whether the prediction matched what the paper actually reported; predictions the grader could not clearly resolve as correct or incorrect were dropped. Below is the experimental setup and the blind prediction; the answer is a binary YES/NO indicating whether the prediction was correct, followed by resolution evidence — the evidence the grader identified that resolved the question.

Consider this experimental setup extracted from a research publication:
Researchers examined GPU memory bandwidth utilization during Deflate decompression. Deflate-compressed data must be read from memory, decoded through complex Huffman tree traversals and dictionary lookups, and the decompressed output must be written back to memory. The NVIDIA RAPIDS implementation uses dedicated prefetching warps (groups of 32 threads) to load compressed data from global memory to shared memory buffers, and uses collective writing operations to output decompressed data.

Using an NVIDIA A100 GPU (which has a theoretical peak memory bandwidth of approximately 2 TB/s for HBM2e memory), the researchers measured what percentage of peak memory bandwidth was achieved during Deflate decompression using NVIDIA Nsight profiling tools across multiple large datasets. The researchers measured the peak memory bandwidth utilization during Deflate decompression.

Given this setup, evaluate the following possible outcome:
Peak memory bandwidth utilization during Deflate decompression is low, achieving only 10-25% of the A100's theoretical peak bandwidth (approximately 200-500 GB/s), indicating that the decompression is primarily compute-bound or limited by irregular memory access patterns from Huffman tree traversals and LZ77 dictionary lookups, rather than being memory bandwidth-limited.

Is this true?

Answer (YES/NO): YES